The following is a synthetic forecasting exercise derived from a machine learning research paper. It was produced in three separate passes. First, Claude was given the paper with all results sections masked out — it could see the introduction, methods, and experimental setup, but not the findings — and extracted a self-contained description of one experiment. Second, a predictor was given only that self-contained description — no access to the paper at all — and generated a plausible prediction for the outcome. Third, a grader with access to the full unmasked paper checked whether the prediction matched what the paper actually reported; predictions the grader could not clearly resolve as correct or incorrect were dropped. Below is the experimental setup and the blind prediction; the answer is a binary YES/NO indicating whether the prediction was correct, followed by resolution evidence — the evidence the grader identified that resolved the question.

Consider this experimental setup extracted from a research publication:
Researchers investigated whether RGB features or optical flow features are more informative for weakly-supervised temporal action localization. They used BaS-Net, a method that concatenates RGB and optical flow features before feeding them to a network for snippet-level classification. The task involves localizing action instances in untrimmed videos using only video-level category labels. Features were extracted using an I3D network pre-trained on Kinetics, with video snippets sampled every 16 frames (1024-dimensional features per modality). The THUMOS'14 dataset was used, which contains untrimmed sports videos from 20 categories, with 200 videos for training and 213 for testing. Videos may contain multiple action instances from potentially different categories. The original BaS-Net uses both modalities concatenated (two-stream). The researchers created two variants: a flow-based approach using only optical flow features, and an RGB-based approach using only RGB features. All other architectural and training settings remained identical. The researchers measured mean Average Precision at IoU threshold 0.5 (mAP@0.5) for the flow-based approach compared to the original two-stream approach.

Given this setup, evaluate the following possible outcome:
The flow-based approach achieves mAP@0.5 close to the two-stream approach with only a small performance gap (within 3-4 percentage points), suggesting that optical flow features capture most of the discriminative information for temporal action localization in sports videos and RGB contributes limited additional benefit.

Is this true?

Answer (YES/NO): YES